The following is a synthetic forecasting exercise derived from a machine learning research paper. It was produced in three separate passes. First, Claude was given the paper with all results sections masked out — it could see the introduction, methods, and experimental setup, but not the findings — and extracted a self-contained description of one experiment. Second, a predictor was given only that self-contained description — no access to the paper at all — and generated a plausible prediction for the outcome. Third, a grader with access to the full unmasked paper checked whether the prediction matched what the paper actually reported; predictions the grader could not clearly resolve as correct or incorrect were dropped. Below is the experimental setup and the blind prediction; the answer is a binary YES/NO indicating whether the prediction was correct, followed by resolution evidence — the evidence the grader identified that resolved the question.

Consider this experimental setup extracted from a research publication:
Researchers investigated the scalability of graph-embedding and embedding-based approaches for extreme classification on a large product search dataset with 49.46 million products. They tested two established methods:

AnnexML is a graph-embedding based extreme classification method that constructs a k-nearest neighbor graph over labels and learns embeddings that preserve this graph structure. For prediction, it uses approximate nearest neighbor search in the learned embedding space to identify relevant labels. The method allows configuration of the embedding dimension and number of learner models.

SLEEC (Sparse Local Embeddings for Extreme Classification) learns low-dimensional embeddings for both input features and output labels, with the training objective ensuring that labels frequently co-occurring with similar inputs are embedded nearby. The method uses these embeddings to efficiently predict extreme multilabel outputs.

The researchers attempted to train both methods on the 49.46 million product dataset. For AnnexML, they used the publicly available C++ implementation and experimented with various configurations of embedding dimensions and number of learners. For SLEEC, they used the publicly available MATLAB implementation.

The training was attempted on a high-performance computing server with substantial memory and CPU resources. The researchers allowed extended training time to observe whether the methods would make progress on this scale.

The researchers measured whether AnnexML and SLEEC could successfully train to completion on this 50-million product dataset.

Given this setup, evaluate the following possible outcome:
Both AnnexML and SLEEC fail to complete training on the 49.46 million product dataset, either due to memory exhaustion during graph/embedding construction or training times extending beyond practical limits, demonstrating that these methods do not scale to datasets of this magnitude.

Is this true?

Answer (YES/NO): NO